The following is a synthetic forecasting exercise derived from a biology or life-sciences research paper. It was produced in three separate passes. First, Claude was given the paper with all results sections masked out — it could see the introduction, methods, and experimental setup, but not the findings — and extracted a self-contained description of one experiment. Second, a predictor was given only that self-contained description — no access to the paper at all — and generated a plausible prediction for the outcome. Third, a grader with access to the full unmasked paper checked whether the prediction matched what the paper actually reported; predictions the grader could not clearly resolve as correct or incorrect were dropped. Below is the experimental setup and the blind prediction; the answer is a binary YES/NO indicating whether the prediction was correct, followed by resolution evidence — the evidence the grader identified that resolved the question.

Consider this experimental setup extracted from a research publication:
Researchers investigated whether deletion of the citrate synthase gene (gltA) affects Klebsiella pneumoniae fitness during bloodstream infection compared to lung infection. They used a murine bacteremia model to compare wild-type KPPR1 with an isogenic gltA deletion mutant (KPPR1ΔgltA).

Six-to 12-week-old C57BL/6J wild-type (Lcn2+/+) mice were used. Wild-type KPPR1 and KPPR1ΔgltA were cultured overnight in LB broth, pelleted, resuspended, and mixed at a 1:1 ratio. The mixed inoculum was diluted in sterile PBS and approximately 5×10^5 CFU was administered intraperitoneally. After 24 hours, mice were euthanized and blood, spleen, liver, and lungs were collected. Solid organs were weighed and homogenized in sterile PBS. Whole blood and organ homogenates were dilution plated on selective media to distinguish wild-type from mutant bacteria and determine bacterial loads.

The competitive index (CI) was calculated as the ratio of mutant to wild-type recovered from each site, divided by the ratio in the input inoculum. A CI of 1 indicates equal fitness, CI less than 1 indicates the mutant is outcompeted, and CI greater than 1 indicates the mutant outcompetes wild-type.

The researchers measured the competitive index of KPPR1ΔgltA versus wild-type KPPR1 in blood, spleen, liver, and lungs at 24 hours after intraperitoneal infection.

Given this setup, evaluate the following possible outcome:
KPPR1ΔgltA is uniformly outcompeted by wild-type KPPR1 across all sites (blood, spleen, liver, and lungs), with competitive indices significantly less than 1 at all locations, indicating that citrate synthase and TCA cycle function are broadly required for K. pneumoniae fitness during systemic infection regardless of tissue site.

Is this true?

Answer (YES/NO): NO